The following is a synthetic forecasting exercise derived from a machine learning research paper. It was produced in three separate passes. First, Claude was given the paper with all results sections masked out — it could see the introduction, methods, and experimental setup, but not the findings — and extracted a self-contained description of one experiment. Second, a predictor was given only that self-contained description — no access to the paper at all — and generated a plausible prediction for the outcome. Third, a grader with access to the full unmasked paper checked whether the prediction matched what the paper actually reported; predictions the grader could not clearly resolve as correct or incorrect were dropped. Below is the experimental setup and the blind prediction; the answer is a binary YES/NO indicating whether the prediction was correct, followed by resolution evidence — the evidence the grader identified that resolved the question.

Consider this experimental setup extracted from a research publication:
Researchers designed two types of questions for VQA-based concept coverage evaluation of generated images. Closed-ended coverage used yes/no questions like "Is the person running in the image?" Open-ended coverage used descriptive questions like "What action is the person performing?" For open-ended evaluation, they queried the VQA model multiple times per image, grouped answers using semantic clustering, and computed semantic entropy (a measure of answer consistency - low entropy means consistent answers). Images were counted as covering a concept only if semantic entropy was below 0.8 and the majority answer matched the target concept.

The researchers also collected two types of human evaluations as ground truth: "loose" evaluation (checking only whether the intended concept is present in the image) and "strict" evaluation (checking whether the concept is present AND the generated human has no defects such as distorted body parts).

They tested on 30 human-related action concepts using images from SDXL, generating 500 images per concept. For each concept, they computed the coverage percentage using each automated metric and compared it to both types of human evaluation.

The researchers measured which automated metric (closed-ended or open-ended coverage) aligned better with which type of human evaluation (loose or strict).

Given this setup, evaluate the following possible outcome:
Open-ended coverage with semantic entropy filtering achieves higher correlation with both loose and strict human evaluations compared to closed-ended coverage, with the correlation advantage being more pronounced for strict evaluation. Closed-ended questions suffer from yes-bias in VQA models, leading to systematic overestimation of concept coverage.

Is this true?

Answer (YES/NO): NO